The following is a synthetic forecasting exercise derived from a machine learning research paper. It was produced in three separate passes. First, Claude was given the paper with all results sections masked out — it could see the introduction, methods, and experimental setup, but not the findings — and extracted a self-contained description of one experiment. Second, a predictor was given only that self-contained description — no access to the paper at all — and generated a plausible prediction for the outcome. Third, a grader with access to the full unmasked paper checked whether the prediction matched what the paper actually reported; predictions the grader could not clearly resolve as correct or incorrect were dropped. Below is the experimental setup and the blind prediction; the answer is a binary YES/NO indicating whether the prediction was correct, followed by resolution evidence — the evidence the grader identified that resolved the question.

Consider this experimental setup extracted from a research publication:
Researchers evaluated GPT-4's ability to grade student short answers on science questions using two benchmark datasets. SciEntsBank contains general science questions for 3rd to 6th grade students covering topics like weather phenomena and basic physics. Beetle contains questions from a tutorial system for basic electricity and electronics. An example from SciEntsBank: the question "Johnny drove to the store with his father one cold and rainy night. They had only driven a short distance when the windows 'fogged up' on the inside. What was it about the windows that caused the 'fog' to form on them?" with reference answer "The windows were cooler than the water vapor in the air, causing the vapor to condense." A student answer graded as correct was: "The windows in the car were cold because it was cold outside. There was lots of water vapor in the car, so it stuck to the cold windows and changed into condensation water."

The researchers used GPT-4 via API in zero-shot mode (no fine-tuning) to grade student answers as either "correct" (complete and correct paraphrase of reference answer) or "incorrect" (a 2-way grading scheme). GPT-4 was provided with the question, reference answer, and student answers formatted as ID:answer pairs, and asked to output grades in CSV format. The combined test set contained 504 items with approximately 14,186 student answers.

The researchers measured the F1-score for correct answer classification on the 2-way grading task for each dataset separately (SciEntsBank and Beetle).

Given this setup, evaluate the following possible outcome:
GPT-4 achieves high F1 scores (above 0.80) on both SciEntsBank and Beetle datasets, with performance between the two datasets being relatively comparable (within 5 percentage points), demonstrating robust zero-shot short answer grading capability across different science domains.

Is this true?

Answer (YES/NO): NO